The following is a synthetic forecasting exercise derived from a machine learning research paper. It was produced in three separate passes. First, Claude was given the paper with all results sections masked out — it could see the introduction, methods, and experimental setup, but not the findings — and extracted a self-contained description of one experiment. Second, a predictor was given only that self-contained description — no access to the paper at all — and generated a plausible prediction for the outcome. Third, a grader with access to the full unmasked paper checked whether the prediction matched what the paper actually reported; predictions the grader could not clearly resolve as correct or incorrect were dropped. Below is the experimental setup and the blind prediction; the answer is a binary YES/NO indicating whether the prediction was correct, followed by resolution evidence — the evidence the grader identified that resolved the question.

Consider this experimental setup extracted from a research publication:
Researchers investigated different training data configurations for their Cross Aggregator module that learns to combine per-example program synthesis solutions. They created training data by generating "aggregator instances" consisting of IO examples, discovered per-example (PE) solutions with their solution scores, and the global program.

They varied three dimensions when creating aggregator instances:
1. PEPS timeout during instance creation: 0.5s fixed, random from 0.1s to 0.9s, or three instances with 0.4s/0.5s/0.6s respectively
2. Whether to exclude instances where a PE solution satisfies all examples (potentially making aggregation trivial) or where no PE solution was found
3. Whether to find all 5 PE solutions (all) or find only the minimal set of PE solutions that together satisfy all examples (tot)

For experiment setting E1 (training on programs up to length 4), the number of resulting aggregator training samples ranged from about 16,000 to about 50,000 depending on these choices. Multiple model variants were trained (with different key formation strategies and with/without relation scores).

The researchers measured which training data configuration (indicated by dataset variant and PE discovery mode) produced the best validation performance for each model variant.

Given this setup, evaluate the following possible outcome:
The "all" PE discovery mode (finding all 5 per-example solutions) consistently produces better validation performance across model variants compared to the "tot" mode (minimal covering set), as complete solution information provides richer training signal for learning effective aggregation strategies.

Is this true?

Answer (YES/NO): NO